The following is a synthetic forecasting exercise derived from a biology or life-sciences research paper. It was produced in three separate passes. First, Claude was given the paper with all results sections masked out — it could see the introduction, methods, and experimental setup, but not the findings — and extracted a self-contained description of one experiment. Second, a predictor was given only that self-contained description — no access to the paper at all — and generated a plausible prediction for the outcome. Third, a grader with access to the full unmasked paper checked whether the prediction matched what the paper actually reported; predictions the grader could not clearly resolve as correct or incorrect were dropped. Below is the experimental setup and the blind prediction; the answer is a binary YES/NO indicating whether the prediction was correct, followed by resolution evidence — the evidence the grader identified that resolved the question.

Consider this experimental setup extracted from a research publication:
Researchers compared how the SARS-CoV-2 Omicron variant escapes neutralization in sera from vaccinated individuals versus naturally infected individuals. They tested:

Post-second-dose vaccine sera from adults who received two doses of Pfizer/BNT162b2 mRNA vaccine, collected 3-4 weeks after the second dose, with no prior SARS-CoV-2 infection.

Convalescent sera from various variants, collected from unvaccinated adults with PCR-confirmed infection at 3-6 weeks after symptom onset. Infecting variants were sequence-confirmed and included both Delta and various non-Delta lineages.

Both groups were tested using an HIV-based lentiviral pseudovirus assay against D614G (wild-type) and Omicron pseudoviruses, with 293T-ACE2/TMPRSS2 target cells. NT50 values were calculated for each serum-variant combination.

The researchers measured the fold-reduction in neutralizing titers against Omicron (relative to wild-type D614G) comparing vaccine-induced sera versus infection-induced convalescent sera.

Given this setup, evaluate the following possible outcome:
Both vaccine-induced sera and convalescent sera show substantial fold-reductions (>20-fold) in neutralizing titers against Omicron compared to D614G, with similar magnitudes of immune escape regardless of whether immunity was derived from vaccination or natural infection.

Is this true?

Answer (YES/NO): NO